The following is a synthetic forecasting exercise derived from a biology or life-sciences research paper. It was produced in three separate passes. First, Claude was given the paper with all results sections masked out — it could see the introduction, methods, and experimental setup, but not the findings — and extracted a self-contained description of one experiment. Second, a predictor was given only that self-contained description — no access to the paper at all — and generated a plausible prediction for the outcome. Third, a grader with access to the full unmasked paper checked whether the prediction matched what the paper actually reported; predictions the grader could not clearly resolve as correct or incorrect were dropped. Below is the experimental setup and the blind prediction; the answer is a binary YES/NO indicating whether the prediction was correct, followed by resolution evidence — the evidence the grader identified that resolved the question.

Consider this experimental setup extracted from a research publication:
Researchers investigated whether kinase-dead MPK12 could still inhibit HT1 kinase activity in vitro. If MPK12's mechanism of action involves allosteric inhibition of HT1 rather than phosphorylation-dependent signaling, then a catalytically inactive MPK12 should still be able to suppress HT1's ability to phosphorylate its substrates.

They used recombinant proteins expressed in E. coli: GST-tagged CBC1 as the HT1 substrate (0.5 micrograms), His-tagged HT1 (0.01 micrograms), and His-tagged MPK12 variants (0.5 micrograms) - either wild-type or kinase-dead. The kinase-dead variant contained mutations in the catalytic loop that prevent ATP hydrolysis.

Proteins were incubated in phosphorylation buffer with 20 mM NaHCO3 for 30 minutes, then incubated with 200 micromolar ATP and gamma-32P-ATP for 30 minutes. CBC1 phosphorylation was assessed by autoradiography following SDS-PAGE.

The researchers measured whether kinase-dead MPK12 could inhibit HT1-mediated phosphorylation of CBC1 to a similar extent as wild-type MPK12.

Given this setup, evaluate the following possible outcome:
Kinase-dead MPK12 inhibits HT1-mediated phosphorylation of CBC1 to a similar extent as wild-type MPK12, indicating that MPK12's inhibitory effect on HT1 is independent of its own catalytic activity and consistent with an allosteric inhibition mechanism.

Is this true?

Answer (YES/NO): YES